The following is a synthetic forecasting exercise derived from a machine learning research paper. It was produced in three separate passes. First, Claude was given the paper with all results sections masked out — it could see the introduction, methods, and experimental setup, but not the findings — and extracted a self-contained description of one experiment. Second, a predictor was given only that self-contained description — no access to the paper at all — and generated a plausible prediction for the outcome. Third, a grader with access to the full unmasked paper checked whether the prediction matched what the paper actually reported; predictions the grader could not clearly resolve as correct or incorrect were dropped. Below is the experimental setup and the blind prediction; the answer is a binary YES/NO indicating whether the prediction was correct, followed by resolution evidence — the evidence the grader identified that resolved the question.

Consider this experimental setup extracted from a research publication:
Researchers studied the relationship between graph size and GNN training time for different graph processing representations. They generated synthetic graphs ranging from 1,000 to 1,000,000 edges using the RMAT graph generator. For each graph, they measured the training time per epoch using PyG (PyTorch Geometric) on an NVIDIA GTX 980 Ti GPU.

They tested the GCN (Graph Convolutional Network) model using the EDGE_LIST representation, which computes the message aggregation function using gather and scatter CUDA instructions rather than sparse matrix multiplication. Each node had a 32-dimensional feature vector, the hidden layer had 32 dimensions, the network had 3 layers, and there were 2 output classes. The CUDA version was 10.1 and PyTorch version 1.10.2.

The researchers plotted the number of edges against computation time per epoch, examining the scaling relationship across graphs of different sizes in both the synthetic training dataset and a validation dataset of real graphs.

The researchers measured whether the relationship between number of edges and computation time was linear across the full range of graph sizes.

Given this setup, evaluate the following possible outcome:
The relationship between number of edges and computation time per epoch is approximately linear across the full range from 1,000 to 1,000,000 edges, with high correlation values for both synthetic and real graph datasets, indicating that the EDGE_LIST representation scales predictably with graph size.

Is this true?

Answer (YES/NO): NO